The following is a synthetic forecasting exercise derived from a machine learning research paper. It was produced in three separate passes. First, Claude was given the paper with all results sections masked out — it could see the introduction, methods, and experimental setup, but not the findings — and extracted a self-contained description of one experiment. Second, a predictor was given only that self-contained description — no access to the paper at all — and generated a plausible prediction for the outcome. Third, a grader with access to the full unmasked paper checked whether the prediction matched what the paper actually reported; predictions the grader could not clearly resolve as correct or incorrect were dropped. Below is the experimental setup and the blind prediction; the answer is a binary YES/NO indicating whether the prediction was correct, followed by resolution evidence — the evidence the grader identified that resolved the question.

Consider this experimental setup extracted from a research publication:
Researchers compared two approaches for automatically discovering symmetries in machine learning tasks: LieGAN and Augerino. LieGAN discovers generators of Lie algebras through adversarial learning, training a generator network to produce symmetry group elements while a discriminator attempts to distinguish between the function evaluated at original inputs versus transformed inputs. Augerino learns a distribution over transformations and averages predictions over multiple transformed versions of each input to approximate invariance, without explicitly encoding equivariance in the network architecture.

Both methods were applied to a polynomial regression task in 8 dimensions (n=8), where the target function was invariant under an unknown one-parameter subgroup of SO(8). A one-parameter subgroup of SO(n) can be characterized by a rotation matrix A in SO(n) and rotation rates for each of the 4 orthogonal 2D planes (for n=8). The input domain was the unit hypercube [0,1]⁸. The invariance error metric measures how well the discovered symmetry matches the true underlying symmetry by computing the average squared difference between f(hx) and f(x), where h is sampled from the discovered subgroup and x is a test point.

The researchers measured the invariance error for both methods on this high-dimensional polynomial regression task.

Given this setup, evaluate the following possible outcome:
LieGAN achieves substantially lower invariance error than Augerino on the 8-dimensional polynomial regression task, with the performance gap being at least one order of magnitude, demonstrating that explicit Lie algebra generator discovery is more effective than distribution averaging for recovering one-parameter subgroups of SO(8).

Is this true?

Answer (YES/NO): NO